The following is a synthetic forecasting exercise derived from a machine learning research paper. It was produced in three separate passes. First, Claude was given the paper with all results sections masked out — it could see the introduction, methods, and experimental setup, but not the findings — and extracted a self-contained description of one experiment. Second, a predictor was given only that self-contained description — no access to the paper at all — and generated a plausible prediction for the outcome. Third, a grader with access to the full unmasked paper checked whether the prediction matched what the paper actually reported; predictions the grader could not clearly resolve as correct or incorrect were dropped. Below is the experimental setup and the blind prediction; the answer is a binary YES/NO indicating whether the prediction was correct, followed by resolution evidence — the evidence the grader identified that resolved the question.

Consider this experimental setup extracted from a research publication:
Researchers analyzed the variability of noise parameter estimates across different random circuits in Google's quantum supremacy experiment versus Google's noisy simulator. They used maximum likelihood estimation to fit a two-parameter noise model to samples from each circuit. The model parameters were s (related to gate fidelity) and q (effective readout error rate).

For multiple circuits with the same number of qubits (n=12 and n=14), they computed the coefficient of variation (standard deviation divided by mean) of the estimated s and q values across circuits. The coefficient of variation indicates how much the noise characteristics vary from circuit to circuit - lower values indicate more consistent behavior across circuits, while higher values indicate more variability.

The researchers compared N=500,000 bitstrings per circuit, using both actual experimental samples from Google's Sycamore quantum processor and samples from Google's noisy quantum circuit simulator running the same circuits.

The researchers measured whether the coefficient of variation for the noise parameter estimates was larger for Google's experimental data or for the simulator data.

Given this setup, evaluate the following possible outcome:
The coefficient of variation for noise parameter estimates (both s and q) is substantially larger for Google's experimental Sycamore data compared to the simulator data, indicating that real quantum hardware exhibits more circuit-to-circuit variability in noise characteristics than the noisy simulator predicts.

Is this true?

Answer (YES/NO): NO